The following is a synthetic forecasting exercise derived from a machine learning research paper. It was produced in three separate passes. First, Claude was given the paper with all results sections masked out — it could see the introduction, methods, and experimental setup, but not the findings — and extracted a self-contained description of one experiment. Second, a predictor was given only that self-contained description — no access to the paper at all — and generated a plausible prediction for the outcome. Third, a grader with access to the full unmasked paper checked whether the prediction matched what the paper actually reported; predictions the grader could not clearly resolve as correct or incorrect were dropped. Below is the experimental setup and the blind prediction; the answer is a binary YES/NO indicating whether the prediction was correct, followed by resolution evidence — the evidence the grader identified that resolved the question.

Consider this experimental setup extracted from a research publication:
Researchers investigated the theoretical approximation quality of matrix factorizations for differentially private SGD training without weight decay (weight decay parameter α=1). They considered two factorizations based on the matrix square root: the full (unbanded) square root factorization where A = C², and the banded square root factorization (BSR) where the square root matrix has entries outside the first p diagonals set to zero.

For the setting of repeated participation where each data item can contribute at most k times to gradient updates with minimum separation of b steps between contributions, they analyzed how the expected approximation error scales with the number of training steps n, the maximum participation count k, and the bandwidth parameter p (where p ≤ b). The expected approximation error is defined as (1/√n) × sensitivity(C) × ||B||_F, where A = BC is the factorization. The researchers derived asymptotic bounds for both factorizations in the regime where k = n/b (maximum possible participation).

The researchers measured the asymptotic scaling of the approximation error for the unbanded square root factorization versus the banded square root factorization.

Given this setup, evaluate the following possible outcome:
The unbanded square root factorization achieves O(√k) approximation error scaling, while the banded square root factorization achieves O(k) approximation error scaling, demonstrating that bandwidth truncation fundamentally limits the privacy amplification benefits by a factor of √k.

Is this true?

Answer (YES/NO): NO